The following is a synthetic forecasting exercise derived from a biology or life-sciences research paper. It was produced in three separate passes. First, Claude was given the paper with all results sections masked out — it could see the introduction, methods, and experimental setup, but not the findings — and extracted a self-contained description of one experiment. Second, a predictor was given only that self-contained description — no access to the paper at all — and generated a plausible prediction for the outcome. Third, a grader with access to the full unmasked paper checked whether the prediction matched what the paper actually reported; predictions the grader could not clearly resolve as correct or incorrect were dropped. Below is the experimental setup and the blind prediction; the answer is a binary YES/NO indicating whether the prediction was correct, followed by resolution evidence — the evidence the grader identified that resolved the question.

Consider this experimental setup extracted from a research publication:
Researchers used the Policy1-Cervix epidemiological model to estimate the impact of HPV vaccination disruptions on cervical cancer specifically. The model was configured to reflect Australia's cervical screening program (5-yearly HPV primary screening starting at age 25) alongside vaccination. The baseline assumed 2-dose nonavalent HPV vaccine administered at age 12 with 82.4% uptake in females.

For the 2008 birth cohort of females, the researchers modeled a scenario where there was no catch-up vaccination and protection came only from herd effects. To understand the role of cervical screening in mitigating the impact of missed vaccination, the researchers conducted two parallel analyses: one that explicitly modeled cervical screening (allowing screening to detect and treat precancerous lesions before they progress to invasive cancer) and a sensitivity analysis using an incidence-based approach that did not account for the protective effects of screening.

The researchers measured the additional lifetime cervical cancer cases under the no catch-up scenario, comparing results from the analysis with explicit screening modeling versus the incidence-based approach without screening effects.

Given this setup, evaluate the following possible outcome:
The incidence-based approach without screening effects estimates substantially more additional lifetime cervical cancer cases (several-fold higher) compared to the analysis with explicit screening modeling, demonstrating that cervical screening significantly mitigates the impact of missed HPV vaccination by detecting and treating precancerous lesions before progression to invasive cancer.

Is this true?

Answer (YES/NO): NO